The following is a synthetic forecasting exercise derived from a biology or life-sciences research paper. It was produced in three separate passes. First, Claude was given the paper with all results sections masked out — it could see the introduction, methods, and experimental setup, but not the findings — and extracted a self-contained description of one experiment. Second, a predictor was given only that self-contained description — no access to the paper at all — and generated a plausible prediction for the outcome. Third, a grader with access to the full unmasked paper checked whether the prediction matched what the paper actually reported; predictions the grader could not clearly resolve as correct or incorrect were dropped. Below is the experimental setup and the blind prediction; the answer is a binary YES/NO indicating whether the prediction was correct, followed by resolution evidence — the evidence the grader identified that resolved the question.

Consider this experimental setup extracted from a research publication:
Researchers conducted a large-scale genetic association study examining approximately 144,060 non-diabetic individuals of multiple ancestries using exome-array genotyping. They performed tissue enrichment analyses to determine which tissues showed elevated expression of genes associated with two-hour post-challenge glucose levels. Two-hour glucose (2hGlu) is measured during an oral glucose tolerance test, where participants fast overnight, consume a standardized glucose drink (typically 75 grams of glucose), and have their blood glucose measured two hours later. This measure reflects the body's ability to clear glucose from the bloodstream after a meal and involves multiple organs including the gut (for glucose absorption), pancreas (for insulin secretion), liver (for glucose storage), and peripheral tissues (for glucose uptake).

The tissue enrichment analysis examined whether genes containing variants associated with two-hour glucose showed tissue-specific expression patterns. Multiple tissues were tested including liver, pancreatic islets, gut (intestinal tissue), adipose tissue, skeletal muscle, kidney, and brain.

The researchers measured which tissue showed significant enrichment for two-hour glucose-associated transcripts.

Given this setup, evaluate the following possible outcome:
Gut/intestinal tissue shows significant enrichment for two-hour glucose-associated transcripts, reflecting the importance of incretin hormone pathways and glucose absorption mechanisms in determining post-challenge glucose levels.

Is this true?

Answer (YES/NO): YES